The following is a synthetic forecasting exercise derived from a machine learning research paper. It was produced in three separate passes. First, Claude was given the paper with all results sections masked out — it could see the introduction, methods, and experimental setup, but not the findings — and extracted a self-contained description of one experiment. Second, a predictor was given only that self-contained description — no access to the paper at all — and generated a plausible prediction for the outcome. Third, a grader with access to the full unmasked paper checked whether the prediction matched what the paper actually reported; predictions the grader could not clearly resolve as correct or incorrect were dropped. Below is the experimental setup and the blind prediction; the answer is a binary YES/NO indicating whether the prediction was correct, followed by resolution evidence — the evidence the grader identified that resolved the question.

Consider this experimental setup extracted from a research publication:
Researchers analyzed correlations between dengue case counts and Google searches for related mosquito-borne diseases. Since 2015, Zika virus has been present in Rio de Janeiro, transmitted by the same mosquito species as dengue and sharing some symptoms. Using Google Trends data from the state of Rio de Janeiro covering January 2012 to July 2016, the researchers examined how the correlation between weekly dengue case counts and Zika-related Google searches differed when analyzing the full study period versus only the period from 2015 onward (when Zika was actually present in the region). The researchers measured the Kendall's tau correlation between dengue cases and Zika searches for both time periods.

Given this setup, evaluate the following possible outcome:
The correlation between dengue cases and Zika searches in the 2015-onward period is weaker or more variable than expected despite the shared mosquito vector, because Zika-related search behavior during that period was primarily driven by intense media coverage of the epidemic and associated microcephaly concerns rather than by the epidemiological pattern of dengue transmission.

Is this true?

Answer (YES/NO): NO